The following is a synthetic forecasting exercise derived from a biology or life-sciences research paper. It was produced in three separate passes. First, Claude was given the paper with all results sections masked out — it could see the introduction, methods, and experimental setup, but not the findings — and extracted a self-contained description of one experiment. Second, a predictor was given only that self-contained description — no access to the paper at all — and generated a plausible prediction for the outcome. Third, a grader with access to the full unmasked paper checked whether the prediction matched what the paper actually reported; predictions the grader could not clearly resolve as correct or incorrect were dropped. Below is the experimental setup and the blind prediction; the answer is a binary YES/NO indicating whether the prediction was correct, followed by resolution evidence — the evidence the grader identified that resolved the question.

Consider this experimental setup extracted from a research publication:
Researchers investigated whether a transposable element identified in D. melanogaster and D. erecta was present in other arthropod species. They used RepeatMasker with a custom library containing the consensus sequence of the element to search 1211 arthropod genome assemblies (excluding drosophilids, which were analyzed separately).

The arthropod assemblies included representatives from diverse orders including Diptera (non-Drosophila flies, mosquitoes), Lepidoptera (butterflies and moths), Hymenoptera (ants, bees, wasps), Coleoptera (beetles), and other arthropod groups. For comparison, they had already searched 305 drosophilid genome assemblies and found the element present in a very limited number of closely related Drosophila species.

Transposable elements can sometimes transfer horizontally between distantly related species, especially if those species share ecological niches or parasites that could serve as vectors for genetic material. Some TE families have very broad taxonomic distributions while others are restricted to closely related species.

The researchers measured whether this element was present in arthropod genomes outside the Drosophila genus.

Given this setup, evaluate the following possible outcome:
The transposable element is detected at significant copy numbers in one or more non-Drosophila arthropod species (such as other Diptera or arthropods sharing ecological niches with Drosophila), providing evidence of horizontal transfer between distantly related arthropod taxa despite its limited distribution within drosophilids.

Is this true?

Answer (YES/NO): NO